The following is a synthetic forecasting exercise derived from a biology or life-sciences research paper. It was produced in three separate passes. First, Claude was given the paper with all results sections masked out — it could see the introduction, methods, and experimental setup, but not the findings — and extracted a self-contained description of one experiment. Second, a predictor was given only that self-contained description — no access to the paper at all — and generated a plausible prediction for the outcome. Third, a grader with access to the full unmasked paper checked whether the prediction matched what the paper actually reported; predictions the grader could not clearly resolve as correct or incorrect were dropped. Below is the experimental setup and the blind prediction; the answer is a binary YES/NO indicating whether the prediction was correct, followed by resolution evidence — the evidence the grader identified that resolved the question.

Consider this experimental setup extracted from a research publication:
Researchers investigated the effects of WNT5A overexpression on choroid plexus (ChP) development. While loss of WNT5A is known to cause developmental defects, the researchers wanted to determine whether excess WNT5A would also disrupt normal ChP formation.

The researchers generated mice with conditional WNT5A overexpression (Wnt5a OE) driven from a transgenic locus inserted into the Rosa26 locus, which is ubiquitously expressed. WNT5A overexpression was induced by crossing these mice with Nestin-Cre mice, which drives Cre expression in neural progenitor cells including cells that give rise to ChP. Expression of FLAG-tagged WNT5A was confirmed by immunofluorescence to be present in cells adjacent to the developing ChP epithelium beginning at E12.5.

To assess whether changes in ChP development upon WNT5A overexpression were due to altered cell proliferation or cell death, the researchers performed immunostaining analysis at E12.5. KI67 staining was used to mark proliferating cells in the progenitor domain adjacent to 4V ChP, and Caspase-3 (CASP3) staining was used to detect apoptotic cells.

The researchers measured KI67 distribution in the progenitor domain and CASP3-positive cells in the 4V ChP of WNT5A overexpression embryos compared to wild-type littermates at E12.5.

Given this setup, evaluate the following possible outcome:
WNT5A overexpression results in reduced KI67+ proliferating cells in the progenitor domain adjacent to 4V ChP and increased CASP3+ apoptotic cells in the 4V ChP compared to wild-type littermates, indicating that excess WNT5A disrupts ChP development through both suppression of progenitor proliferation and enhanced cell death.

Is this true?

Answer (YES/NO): NO